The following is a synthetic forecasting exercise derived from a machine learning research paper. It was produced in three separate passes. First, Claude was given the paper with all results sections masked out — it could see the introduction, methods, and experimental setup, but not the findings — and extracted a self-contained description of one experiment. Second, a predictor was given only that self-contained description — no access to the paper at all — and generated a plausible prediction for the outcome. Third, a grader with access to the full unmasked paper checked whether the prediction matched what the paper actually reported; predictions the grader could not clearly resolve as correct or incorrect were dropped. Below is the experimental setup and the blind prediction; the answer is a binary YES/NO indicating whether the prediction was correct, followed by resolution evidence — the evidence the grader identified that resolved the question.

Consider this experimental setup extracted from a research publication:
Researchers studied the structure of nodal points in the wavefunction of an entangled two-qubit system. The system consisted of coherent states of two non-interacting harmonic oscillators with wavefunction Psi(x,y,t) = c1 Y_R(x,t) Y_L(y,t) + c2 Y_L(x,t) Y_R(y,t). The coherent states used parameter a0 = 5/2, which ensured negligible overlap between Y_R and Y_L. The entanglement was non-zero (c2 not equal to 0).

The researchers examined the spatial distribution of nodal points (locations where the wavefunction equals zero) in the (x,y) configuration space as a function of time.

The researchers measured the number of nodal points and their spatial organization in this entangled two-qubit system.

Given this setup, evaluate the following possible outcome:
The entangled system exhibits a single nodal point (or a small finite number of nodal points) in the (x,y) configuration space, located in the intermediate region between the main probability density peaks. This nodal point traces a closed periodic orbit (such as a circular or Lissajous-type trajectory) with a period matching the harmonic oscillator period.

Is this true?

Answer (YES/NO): NO